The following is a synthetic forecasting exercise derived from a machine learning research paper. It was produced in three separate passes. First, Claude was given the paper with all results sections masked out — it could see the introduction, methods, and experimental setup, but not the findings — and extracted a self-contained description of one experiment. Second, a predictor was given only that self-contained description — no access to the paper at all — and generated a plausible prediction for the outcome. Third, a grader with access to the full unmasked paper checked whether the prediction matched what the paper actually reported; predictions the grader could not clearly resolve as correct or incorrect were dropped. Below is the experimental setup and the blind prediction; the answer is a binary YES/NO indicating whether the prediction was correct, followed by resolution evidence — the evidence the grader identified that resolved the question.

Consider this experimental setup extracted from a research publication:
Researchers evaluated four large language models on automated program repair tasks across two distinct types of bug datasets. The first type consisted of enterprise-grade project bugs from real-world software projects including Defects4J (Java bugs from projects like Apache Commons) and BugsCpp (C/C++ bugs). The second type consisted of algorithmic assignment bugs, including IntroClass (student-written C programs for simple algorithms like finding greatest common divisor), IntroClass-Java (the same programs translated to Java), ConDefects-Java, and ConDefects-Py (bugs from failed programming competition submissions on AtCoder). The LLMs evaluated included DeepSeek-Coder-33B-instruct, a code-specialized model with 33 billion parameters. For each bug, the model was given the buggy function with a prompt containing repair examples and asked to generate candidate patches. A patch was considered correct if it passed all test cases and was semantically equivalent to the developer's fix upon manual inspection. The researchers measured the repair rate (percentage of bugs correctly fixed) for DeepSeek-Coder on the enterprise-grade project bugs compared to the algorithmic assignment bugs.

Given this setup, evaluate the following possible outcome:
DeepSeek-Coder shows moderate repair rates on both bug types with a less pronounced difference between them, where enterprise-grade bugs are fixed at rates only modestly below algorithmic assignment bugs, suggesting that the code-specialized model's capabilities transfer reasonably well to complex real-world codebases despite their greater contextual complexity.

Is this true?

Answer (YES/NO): NO